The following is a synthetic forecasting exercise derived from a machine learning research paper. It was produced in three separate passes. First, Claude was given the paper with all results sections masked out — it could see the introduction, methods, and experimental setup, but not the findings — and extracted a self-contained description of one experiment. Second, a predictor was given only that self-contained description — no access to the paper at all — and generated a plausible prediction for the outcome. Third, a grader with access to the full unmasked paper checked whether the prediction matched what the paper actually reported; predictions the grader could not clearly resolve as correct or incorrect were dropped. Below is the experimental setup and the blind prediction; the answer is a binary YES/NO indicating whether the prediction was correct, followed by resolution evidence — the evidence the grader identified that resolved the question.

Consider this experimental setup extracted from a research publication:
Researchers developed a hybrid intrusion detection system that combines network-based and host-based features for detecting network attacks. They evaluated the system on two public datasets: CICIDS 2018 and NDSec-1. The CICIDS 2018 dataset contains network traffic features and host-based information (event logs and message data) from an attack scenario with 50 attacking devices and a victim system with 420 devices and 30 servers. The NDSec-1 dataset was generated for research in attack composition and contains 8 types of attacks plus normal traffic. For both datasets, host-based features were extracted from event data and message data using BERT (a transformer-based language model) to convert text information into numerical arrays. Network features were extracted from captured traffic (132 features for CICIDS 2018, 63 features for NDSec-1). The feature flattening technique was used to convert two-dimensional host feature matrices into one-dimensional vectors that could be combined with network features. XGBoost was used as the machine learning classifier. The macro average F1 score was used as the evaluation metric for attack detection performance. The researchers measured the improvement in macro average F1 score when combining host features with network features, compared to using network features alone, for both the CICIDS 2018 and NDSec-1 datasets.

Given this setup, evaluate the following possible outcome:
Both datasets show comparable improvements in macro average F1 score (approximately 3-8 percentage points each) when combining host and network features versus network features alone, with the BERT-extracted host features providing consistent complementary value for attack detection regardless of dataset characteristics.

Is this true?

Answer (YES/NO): NO